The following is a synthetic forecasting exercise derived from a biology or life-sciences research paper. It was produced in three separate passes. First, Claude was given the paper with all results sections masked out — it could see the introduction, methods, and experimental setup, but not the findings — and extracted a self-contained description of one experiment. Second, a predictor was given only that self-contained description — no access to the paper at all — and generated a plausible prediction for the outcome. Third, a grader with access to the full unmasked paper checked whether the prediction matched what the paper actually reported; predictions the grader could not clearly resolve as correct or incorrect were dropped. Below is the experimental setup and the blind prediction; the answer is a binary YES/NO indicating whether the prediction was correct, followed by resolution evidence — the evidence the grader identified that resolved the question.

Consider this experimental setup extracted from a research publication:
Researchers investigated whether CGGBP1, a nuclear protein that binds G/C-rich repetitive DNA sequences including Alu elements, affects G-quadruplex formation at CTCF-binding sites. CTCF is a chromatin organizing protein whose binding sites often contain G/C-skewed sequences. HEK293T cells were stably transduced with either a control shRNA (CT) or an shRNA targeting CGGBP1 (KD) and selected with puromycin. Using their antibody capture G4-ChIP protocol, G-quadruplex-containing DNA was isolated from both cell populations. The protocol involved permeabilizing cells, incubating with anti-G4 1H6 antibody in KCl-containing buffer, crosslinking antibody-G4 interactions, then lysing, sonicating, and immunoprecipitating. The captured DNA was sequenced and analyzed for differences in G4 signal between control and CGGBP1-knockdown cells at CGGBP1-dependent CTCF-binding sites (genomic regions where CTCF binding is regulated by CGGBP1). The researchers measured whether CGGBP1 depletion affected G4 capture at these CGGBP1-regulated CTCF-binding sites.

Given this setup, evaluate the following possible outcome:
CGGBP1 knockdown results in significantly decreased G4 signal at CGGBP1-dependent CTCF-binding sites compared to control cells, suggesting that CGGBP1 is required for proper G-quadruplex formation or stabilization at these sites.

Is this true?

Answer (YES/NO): NO